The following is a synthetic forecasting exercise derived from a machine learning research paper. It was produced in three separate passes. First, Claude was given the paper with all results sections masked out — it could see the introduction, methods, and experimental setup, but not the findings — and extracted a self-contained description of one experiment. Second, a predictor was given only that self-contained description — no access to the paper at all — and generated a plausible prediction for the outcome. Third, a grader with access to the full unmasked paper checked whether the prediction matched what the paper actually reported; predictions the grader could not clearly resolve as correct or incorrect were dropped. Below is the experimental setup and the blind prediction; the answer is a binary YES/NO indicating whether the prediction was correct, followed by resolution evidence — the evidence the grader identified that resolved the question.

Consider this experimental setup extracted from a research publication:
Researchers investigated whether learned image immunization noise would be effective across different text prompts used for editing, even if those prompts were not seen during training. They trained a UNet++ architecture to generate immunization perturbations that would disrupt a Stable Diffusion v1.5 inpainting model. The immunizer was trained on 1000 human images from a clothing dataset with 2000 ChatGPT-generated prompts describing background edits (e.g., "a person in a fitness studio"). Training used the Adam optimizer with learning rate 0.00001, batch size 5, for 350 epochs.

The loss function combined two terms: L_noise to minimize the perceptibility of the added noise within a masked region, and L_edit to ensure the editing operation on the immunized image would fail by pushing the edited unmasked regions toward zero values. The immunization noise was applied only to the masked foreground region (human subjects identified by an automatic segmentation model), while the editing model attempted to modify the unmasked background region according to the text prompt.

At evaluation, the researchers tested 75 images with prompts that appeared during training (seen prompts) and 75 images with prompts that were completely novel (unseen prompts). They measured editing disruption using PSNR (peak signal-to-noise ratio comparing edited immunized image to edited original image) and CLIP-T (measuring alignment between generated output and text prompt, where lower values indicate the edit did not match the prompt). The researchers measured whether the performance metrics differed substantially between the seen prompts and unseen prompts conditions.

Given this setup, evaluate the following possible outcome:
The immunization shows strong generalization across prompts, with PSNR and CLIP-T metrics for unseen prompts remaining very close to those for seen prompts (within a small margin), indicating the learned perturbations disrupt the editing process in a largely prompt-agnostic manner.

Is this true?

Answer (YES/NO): YES